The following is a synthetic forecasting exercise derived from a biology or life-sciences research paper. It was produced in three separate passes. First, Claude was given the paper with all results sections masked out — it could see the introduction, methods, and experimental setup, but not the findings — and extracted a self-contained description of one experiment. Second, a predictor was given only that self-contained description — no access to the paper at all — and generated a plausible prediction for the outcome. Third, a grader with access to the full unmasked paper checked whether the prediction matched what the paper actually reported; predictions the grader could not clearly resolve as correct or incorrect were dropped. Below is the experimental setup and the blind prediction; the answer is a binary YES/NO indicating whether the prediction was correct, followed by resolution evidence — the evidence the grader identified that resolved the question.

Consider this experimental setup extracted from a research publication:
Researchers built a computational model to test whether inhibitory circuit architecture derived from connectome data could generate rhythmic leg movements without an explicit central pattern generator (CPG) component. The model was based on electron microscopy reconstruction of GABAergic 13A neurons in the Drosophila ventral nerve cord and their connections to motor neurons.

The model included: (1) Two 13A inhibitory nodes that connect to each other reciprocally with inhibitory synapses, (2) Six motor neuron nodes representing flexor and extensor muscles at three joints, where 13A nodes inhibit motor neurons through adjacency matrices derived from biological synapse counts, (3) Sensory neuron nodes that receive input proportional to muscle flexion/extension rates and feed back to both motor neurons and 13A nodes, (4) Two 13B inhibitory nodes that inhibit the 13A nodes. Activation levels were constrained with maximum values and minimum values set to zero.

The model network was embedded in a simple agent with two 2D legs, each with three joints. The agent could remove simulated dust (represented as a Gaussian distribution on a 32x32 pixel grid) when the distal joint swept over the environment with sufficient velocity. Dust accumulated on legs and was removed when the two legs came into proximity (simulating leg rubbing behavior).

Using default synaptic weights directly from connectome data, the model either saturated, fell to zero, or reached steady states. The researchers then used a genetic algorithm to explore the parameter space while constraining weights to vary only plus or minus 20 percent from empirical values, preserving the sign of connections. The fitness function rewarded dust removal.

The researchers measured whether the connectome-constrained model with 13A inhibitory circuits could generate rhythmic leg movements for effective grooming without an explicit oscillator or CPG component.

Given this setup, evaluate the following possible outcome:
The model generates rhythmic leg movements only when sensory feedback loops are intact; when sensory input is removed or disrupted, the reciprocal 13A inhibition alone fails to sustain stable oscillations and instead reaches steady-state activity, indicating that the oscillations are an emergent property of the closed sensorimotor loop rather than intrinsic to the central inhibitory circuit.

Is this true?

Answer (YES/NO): NO